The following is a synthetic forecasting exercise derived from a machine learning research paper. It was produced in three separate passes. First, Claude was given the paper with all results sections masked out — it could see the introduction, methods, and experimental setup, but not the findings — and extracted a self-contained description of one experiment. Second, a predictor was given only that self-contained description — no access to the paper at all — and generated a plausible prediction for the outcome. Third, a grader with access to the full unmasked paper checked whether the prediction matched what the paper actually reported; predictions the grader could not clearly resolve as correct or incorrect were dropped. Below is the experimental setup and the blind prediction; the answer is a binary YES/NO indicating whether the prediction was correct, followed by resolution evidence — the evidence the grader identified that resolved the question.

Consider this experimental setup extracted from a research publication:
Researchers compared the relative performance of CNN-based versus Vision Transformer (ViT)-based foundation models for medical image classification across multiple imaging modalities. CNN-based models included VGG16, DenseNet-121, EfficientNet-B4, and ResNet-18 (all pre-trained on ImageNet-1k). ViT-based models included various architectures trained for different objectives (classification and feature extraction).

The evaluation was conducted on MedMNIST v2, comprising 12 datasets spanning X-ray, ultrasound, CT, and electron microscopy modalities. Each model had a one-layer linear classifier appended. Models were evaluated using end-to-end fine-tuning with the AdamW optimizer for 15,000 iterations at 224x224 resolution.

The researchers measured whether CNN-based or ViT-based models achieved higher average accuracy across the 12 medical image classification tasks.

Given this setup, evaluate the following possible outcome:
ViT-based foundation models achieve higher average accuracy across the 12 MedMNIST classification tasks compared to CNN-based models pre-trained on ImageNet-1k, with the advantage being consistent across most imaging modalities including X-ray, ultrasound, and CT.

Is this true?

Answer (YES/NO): NO